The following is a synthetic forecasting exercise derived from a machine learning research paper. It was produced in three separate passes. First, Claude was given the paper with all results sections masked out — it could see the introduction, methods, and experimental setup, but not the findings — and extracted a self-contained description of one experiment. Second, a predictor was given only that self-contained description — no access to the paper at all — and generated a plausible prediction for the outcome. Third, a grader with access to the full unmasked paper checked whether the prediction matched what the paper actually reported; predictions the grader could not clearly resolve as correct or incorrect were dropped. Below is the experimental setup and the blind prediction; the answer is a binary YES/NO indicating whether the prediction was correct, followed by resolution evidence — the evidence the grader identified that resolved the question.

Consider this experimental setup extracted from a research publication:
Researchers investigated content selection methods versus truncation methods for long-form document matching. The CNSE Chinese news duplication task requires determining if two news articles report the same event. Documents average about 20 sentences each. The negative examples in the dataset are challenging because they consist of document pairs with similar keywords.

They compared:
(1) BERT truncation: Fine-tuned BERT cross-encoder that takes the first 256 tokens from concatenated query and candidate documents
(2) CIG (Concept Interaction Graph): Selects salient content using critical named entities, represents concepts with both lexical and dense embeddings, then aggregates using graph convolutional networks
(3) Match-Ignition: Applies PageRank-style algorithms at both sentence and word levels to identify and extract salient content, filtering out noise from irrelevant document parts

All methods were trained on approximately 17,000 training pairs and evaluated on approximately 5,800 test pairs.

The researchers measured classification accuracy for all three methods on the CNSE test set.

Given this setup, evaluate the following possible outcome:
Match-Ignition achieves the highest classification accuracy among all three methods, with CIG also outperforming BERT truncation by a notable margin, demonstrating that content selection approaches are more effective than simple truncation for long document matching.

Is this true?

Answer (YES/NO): YES